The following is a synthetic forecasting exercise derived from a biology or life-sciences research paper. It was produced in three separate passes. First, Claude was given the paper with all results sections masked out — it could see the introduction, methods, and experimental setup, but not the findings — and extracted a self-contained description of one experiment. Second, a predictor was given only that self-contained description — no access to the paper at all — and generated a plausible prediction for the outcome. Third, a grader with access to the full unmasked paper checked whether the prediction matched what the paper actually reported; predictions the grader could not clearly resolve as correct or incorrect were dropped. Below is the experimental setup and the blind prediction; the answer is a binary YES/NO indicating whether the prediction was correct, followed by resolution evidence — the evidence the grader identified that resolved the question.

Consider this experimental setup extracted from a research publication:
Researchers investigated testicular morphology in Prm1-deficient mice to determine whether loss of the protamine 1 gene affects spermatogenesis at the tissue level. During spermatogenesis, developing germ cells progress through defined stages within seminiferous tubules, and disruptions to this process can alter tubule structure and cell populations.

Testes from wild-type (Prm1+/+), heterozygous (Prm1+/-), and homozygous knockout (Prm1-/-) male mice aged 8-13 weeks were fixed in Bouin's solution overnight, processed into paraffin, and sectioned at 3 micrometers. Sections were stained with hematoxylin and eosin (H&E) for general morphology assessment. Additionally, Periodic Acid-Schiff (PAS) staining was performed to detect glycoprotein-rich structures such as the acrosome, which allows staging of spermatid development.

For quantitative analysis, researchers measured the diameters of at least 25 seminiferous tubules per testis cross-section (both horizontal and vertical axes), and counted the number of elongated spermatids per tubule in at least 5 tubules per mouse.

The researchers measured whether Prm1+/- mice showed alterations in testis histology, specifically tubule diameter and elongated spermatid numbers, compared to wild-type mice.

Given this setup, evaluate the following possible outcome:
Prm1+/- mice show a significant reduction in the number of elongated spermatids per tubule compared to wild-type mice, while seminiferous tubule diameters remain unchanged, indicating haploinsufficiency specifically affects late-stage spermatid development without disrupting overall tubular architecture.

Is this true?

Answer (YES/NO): NO